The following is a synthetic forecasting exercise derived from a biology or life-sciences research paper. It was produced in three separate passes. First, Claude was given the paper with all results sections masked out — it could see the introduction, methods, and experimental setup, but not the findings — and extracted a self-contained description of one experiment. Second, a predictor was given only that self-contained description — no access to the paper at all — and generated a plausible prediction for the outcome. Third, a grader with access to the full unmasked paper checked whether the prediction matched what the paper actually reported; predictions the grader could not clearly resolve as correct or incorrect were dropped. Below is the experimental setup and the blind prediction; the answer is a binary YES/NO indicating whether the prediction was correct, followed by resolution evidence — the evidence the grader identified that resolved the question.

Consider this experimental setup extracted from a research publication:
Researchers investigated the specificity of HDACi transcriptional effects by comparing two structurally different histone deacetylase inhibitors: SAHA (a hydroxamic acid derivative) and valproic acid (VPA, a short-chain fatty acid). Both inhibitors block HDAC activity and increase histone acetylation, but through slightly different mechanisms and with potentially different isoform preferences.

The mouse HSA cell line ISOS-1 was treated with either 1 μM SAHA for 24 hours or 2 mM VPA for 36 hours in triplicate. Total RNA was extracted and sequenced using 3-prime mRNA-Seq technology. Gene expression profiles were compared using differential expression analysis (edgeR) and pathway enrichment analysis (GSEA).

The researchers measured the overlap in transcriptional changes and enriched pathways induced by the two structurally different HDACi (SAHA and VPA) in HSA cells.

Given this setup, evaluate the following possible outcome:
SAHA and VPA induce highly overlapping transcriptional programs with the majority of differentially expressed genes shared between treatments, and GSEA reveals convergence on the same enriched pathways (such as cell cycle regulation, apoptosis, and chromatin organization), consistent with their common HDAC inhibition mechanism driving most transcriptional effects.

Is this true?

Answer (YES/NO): NO